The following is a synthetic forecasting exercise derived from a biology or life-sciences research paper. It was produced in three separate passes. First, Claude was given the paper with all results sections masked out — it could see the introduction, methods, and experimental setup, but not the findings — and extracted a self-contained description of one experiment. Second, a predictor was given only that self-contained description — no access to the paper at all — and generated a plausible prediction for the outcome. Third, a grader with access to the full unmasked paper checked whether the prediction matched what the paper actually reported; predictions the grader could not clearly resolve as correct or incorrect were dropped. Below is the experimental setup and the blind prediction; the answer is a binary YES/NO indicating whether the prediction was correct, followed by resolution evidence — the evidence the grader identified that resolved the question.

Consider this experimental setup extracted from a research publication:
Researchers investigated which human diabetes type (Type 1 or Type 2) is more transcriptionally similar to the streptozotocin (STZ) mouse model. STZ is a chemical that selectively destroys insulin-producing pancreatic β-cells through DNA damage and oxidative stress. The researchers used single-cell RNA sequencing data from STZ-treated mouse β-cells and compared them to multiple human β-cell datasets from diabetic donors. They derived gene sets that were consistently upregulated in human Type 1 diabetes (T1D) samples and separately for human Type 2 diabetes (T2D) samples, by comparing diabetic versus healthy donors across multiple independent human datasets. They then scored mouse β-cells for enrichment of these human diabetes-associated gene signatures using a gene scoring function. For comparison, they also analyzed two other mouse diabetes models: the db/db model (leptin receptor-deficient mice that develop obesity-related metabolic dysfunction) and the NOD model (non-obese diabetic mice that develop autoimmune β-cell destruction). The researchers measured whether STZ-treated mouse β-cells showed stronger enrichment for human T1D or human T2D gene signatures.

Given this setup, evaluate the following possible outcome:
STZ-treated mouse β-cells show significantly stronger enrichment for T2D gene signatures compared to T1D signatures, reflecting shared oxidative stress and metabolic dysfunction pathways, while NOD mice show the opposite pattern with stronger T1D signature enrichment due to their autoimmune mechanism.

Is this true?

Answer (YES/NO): YES